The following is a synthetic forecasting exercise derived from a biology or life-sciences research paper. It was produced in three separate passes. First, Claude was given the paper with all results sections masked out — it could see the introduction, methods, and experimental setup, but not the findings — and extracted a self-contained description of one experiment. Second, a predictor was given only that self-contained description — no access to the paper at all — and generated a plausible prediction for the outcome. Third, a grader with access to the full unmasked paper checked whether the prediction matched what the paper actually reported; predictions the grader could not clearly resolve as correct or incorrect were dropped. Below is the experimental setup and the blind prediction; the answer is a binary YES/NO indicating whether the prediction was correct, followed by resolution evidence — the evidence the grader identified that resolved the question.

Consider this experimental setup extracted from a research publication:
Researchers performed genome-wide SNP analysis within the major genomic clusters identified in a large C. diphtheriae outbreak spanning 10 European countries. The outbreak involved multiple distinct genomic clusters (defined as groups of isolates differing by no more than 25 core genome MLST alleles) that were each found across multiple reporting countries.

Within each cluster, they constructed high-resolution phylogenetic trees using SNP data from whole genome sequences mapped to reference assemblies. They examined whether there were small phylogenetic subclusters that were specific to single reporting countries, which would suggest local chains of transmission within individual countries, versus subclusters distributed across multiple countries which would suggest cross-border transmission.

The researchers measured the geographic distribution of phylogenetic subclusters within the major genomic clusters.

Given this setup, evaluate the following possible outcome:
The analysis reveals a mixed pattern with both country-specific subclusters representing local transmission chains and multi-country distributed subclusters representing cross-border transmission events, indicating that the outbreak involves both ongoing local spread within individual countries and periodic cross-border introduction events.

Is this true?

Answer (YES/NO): NO